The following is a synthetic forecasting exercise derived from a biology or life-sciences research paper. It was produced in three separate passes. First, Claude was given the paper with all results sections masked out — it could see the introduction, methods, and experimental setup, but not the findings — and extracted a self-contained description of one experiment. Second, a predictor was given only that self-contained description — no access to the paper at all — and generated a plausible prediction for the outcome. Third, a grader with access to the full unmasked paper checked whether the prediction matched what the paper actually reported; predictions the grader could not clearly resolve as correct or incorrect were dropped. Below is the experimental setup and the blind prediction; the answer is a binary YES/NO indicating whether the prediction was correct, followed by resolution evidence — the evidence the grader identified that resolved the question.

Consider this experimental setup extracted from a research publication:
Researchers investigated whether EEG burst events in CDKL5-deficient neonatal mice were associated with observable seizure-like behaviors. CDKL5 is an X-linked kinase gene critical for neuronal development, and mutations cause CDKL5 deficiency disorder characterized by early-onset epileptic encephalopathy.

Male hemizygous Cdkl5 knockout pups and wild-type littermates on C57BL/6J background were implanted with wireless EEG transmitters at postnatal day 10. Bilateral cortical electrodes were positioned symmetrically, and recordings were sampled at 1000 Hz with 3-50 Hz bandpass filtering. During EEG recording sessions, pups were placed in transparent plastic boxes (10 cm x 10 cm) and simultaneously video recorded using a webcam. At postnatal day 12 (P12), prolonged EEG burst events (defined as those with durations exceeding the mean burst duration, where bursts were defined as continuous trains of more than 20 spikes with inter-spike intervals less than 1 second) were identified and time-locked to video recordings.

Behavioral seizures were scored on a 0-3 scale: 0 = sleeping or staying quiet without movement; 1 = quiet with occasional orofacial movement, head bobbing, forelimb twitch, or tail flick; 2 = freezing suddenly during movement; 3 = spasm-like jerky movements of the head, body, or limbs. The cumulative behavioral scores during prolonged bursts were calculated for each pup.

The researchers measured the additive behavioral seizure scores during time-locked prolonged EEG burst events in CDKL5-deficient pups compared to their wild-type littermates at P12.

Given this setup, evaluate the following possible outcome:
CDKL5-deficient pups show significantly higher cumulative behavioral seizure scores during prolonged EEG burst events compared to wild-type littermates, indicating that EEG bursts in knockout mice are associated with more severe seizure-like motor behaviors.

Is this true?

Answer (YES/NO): YES